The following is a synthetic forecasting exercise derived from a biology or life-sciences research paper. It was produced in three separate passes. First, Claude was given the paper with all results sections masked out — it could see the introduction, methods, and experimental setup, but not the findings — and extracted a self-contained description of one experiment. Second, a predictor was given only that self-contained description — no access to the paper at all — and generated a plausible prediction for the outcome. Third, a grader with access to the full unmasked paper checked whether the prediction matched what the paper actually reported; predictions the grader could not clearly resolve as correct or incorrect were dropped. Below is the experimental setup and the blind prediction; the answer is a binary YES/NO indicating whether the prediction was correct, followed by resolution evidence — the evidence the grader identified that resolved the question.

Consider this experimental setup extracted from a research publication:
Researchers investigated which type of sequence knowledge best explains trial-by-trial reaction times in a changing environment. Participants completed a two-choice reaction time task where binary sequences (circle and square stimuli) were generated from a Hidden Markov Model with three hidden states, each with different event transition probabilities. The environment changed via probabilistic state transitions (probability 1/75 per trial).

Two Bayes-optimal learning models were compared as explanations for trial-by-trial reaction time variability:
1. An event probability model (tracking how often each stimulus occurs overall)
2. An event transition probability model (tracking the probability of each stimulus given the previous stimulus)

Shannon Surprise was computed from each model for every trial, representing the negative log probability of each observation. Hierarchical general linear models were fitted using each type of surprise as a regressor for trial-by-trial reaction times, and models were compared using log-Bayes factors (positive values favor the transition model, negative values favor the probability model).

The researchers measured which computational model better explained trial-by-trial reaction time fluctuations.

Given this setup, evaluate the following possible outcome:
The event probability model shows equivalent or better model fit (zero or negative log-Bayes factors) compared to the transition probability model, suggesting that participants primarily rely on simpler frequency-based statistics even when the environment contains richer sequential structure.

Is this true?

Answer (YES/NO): NO